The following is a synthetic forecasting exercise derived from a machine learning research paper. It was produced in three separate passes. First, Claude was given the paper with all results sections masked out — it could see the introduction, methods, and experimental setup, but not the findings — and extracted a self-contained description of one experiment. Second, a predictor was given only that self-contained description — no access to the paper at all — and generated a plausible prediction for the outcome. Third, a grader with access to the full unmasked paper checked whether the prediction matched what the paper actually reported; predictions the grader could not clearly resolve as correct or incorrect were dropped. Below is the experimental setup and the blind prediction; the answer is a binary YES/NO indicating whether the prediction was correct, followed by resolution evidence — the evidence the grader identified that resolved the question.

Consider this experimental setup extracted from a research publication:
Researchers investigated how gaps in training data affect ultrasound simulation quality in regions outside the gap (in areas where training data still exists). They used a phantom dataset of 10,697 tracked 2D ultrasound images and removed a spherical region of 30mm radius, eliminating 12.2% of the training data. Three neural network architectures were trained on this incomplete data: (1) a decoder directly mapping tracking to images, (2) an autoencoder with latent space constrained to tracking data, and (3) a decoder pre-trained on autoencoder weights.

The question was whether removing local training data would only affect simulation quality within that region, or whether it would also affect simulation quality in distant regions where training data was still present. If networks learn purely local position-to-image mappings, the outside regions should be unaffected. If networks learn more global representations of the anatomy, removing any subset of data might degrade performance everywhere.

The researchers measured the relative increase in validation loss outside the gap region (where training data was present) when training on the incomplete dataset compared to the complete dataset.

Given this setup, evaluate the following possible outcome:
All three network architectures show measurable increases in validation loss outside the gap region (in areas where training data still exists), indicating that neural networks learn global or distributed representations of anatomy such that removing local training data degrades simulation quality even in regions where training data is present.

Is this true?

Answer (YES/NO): NO